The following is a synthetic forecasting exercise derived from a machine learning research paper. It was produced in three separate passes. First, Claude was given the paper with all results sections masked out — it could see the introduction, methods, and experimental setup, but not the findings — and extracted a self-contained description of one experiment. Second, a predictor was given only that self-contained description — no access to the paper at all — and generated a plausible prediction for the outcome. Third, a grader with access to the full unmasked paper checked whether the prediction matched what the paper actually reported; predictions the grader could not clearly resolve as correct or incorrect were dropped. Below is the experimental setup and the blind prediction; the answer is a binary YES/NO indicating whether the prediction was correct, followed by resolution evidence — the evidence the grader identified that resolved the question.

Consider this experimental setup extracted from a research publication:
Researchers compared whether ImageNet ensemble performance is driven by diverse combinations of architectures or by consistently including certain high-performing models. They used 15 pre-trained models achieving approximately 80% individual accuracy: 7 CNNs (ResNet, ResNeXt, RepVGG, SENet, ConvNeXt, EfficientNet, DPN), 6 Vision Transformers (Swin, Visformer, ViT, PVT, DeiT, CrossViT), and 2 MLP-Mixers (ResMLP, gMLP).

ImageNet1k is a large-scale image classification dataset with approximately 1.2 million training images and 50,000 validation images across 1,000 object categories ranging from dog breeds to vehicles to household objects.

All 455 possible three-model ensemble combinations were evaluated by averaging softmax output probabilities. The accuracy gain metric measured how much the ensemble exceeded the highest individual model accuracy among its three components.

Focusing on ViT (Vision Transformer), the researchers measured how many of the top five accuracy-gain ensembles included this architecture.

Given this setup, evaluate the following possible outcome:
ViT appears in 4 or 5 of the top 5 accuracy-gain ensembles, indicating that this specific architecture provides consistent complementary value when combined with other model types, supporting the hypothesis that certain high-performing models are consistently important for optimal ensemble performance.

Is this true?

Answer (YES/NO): YES